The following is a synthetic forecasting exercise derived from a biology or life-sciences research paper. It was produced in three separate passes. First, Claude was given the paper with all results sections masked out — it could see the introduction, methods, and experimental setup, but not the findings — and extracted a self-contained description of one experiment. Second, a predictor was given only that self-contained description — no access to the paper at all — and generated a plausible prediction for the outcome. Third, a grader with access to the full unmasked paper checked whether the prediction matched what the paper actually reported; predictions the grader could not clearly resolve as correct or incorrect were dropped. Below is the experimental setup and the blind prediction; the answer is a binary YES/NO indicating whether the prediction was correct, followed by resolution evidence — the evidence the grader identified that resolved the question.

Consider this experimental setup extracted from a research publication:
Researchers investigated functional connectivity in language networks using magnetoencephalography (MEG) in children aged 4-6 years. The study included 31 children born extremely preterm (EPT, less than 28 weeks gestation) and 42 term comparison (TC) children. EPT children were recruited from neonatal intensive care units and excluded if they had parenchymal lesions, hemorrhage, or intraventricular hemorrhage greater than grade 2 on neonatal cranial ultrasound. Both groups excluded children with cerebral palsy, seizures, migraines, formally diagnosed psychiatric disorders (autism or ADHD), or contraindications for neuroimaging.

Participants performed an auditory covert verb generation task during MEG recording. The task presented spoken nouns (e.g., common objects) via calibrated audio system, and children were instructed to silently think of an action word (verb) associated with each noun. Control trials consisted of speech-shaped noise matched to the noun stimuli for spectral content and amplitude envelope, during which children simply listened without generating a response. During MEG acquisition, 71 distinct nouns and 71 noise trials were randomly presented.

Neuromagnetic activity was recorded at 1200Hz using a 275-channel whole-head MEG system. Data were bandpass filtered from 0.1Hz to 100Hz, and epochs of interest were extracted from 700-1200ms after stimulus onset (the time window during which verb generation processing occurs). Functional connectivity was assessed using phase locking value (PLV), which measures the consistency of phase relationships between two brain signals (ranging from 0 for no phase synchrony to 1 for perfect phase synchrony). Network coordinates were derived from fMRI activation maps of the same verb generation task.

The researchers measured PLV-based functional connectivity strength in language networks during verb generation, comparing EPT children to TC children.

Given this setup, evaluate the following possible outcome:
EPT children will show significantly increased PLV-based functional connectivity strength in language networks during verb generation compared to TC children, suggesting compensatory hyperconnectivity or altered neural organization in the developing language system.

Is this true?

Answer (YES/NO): YES